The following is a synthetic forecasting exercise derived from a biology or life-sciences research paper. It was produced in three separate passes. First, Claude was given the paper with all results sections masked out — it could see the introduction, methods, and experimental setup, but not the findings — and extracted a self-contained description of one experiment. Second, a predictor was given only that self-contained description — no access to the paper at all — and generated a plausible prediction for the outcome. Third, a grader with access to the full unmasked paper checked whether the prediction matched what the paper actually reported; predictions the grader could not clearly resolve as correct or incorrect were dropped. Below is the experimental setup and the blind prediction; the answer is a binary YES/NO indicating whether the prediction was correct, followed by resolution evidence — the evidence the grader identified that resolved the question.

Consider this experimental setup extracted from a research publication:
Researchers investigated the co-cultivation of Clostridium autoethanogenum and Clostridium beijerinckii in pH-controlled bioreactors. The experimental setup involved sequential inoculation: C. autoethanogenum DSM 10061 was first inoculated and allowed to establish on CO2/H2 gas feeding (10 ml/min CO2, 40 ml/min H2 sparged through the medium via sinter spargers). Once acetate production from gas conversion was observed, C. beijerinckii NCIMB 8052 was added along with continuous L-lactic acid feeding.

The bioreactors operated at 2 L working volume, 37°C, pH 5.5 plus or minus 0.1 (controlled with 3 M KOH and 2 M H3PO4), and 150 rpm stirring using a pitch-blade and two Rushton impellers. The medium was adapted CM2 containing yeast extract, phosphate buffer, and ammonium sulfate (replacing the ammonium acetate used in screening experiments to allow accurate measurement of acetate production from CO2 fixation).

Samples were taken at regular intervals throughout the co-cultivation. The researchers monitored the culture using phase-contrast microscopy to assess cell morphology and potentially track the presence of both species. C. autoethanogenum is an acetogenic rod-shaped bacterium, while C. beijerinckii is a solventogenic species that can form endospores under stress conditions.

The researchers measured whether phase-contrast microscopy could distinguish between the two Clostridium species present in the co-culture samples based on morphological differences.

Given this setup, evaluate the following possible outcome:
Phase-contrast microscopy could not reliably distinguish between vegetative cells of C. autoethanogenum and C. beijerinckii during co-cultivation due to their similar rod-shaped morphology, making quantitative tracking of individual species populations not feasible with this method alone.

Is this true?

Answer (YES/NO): YES